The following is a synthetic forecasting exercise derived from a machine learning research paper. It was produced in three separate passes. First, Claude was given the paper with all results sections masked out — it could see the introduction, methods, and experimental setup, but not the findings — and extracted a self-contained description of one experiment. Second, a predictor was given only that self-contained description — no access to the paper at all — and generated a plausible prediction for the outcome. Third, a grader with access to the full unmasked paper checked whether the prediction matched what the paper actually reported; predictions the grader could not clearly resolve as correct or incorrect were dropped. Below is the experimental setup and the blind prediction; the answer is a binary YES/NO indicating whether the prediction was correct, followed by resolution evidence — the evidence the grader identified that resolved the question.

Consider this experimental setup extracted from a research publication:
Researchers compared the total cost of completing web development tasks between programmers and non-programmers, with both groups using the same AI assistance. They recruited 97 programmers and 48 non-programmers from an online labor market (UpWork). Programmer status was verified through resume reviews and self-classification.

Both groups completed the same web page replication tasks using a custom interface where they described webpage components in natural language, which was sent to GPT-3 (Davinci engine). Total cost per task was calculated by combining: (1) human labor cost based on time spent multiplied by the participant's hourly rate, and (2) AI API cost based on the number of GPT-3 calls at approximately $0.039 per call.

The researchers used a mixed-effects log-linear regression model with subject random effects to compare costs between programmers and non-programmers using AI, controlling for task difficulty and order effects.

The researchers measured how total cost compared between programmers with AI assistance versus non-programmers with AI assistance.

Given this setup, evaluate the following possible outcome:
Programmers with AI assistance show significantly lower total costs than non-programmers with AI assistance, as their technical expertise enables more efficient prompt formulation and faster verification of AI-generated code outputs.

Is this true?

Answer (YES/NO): NO